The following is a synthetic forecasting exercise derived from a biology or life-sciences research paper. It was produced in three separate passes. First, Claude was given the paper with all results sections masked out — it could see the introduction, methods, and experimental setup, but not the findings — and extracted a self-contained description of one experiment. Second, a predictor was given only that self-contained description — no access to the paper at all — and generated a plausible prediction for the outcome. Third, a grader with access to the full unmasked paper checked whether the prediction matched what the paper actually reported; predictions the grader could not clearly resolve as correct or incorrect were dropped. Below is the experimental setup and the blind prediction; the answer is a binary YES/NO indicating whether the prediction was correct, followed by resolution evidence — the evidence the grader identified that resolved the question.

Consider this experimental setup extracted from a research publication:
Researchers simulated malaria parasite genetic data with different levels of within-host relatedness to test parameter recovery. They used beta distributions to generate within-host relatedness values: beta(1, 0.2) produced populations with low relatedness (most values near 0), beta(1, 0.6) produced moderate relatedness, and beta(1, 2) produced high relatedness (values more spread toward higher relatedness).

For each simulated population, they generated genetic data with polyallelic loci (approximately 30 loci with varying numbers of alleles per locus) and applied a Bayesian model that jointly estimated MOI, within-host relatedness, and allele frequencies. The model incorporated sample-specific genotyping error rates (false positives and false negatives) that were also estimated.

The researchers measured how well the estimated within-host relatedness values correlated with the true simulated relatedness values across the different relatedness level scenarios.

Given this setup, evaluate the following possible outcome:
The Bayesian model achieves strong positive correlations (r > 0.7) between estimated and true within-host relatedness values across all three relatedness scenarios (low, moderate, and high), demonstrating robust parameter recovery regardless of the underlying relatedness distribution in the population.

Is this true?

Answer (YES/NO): NO